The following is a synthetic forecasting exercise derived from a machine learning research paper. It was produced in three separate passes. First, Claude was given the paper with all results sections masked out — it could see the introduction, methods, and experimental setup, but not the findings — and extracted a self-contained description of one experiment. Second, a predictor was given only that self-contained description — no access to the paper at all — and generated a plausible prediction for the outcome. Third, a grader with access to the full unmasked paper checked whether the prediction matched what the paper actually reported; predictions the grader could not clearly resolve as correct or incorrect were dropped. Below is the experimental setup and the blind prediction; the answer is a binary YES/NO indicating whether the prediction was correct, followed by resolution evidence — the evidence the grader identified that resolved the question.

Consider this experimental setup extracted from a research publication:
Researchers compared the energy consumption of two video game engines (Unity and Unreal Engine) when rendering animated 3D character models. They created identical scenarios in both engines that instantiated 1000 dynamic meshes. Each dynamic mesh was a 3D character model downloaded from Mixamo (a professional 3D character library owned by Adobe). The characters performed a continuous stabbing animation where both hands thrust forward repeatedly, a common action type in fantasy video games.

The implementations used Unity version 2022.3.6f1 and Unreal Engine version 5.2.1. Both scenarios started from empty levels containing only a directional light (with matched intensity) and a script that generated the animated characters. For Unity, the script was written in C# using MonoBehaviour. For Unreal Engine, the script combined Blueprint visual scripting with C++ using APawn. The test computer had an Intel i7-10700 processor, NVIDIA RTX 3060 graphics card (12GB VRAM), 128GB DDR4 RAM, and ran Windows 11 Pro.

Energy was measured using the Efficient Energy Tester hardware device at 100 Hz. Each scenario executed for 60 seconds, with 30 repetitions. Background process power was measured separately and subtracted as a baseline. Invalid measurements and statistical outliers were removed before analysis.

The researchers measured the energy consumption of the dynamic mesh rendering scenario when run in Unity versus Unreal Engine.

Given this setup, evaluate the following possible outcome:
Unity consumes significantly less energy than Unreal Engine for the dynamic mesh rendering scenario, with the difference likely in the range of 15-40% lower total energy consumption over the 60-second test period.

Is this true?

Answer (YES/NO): NO